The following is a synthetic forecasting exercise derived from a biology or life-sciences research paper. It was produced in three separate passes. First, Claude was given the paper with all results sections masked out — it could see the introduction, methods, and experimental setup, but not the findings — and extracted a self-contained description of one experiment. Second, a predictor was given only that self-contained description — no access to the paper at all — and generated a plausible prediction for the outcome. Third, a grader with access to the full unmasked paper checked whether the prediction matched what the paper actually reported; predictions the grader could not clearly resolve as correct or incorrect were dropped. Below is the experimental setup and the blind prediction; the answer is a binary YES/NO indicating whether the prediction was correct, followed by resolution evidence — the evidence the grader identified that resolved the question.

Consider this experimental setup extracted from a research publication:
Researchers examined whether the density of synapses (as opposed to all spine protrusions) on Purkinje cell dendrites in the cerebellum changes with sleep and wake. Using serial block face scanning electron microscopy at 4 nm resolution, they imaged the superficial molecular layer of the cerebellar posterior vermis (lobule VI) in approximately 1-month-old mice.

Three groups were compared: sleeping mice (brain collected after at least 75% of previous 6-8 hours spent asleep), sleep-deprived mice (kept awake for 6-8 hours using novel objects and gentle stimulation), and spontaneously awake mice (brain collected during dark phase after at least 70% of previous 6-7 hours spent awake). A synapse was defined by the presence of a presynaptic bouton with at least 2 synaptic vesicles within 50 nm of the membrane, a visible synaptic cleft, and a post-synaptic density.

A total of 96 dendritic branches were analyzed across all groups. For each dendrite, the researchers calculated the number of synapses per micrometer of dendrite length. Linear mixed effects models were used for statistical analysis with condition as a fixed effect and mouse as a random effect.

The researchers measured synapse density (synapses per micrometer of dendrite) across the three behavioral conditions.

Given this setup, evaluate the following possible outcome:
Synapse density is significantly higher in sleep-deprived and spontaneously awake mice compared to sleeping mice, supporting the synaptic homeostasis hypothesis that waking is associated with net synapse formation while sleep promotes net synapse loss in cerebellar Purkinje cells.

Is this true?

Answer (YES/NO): NO